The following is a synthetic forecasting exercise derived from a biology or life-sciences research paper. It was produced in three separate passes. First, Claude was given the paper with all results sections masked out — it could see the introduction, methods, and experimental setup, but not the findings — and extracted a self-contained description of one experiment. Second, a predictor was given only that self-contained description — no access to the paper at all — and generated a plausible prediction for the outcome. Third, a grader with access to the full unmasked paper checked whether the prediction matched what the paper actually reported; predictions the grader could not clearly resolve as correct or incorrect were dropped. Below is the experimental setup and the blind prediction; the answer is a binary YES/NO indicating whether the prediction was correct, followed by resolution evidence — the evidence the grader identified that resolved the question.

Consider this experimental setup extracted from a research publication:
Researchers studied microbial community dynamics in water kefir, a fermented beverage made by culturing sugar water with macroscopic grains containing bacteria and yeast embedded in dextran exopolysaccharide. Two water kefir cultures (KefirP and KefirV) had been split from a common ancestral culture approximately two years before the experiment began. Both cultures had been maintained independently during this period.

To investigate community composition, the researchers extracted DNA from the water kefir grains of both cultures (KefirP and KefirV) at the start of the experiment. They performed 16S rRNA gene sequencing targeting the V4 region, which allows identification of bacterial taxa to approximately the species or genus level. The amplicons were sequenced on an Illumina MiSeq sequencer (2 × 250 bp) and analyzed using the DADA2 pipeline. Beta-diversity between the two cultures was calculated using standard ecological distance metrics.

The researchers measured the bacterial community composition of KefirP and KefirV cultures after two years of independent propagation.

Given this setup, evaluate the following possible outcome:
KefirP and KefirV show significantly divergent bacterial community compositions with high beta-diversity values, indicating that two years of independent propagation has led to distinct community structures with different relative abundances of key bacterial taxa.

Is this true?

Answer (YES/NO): NO